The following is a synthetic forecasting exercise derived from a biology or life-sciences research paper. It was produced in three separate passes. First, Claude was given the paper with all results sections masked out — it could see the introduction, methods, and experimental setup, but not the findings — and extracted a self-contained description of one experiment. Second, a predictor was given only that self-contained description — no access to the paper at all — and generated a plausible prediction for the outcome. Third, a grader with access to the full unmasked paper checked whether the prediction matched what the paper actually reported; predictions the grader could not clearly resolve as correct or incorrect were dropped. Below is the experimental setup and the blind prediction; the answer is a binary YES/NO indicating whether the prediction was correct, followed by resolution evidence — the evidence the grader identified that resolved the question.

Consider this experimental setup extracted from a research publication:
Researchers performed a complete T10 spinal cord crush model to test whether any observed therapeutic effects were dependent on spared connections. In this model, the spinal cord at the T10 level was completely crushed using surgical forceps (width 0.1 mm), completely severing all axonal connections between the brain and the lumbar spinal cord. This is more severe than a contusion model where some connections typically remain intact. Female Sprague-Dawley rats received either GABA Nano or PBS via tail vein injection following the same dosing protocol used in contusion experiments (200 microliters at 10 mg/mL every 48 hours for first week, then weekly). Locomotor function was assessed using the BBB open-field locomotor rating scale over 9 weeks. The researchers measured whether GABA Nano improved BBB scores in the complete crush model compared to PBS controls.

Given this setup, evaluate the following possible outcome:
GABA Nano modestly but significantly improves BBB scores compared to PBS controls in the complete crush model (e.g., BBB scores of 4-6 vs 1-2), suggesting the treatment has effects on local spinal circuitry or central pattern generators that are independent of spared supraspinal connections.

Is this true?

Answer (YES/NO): NO